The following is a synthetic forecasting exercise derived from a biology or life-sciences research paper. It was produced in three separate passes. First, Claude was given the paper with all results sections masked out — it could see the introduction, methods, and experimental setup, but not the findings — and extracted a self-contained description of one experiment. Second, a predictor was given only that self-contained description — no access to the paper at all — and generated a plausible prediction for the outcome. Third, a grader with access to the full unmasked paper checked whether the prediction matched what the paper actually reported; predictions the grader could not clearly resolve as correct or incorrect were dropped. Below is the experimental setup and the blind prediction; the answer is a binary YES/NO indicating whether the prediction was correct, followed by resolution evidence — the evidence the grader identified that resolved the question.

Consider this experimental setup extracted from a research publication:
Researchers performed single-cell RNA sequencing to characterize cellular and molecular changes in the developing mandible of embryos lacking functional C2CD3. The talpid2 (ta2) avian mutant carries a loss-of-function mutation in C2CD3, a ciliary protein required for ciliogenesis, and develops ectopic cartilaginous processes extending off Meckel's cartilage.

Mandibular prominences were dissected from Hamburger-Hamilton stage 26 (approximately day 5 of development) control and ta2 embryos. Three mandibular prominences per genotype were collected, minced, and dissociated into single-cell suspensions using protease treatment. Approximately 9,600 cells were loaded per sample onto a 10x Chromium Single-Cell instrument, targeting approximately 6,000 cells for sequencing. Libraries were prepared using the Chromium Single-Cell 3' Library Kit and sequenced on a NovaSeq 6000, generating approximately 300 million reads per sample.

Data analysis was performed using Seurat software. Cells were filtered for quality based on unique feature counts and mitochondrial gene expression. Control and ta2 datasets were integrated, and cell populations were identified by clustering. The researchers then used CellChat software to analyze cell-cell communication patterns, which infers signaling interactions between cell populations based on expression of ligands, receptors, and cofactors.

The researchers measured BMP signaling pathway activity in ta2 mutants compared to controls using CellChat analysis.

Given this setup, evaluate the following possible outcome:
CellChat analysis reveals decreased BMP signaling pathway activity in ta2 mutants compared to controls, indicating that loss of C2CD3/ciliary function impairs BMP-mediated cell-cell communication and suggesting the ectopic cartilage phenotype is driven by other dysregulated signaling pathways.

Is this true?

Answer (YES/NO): NO